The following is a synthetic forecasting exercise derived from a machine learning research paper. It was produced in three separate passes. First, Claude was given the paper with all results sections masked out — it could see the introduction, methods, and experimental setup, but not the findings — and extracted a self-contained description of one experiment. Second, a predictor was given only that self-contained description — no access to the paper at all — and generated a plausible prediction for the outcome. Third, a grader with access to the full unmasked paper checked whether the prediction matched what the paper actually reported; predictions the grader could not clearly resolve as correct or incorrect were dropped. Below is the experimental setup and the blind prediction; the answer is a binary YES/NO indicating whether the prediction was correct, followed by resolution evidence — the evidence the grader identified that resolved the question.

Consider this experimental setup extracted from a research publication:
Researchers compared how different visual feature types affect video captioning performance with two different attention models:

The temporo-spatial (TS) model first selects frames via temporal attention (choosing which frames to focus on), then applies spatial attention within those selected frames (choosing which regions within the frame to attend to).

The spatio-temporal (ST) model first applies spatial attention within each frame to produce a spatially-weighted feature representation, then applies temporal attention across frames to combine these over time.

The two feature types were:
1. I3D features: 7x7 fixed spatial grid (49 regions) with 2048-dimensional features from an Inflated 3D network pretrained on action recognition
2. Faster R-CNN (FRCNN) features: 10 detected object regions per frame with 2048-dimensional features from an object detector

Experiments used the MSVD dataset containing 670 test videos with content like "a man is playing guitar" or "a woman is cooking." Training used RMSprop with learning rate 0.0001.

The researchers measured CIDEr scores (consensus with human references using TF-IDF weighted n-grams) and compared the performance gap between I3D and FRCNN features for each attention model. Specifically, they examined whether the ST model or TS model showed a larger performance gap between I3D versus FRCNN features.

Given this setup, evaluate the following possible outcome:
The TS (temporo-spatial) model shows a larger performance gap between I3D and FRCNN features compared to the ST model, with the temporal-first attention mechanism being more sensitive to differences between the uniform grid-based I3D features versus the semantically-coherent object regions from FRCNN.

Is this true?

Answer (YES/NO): YES